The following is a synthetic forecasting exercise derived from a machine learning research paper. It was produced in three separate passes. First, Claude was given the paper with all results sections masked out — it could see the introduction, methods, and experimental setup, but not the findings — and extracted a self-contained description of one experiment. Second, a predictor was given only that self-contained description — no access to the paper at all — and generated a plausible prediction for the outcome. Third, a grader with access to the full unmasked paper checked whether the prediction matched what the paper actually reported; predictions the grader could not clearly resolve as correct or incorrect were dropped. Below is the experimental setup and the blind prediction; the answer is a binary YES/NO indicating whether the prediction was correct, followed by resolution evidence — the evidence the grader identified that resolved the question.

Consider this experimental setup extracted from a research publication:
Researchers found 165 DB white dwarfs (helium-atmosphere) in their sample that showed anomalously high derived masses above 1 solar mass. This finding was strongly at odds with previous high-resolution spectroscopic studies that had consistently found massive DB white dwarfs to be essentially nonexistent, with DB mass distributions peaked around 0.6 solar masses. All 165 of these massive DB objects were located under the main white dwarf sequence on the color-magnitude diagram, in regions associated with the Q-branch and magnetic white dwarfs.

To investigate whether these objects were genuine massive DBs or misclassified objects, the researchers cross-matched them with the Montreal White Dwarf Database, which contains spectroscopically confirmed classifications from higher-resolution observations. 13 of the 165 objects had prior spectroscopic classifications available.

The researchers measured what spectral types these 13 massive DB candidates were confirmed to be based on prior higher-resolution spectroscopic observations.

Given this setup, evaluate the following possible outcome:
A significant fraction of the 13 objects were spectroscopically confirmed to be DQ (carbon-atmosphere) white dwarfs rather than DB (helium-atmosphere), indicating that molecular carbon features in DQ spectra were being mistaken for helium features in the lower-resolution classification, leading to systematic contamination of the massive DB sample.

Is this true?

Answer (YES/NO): YES